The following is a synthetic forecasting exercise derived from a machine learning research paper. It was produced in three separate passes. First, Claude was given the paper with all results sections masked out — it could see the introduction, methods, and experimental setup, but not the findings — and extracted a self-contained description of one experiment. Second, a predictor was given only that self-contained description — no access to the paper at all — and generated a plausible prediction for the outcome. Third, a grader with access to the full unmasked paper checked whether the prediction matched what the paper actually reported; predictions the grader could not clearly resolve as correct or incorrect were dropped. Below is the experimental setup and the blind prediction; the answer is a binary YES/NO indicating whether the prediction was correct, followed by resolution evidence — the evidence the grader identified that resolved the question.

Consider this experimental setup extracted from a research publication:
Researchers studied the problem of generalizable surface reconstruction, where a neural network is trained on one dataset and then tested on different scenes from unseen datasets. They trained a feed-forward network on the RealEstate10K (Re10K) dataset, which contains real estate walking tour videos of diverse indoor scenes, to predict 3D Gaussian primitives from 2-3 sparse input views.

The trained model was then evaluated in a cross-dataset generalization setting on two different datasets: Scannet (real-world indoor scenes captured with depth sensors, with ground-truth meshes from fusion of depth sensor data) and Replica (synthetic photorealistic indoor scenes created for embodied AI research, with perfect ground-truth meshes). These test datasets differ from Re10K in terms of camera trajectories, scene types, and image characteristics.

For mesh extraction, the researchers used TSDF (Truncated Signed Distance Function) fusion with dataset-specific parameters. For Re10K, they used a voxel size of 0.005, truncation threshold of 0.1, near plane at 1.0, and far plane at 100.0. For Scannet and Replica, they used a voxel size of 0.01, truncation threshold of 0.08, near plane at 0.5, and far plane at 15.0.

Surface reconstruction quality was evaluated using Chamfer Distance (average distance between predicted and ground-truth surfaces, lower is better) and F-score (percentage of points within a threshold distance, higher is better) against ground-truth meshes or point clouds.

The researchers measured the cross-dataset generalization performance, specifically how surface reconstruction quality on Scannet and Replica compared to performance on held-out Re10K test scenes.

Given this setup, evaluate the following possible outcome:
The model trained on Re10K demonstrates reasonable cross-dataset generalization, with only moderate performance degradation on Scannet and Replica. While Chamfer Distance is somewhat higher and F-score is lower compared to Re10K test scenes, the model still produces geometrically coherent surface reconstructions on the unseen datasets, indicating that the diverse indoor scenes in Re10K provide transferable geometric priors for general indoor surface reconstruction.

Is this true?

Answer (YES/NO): NO